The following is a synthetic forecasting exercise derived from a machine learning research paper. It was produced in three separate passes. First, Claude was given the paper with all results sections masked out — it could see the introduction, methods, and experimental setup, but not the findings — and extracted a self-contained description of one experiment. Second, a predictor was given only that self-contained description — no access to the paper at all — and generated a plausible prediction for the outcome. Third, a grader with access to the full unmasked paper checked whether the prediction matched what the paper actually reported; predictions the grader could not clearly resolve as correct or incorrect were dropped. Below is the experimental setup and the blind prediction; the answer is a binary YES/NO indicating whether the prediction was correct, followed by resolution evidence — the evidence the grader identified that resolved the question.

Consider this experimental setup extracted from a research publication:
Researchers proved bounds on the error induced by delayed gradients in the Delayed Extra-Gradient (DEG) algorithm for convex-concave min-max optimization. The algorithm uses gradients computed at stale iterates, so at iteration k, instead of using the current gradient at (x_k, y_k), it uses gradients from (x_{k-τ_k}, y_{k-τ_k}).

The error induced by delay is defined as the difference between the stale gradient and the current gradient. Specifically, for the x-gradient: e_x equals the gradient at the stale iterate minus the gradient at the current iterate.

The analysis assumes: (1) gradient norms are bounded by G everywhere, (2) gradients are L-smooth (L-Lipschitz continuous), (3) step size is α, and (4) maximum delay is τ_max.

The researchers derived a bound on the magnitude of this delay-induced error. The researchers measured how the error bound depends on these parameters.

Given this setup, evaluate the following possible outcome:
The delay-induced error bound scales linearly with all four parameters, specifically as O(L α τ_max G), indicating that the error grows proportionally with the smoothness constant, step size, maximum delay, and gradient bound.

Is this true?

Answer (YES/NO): YES